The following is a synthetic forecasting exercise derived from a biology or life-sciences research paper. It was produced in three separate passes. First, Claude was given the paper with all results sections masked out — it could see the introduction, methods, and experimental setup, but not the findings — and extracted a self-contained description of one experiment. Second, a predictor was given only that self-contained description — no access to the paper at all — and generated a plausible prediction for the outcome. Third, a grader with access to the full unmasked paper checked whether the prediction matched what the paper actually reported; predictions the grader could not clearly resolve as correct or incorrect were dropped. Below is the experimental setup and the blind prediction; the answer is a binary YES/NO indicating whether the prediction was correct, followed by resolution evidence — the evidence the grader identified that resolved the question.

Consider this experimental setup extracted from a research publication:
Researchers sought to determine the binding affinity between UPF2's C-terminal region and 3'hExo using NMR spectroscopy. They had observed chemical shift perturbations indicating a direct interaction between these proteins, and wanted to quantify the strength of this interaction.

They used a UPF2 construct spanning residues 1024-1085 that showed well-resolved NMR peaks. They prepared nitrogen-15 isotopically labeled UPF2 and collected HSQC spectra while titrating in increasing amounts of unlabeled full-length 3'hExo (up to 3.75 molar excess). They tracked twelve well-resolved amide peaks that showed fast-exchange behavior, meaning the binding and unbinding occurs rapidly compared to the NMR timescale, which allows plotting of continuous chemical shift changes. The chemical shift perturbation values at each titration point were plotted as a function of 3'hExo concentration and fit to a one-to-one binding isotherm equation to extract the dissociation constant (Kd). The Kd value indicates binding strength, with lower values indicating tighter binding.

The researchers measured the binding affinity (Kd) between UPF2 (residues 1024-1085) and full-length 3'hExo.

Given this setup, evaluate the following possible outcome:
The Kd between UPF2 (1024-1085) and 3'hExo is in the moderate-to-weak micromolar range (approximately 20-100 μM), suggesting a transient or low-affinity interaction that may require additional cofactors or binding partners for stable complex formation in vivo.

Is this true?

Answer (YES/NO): NO